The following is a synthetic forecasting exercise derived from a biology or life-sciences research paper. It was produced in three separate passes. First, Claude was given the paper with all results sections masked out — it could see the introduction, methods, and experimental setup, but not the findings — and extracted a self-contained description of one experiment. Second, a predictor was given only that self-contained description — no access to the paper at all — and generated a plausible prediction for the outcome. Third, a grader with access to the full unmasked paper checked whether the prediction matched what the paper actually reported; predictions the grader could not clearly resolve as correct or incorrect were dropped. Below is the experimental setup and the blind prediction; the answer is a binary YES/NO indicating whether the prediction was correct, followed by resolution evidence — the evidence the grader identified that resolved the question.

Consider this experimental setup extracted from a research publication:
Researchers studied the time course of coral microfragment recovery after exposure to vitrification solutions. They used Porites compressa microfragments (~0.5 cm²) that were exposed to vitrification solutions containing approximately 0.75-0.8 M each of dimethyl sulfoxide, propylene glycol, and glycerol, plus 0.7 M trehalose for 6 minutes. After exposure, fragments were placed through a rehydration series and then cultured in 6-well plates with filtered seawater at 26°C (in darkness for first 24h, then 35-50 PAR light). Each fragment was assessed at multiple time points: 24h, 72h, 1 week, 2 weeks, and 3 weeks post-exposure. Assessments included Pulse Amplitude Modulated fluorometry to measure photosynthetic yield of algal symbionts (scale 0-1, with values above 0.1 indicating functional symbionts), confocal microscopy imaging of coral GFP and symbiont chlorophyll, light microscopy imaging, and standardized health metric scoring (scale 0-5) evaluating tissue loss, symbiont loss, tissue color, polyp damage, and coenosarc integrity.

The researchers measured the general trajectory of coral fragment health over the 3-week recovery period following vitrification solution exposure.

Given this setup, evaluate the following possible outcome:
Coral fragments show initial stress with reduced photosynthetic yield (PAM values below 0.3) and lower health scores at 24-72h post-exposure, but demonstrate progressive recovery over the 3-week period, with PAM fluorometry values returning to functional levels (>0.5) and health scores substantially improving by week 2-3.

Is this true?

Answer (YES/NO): NO